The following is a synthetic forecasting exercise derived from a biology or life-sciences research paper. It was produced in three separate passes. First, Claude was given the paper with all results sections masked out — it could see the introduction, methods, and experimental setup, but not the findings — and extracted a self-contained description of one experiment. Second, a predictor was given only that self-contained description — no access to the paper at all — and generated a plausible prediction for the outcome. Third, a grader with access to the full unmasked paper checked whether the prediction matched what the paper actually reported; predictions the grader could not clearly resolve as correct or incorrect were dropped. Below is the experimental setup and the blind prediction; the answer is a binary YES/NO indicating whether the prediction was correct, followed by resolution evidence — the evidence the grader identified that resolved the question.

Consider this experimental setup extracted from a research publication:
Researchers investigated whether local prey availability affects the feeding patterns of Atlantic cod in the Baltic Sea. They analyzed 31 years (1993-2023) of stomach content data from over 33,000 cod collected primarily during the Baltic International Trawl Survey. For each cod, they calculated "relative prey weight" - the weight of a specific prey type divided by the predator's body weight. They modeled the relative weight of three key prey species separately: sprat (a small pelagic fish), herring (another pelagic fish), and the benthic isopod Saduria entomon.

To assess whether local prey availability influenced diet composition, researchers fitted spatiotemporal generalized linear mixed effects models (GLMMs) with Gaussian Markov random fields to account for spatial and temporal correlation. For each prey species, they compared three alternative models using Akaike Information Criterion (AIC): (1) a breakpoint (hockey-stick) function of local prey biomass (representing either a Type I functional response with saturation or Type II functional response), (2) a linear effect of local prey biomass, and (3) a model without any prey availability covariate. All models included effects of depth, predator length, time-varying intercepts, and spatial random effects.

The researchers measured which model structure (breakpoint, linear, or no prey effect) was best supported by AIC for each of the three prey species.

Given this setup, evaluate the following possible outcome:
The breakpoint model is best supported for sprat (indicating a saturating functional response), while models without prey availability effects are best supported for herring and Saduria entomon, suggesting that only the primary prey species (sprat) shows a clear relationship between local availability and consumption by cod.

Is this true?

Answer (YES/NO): NO